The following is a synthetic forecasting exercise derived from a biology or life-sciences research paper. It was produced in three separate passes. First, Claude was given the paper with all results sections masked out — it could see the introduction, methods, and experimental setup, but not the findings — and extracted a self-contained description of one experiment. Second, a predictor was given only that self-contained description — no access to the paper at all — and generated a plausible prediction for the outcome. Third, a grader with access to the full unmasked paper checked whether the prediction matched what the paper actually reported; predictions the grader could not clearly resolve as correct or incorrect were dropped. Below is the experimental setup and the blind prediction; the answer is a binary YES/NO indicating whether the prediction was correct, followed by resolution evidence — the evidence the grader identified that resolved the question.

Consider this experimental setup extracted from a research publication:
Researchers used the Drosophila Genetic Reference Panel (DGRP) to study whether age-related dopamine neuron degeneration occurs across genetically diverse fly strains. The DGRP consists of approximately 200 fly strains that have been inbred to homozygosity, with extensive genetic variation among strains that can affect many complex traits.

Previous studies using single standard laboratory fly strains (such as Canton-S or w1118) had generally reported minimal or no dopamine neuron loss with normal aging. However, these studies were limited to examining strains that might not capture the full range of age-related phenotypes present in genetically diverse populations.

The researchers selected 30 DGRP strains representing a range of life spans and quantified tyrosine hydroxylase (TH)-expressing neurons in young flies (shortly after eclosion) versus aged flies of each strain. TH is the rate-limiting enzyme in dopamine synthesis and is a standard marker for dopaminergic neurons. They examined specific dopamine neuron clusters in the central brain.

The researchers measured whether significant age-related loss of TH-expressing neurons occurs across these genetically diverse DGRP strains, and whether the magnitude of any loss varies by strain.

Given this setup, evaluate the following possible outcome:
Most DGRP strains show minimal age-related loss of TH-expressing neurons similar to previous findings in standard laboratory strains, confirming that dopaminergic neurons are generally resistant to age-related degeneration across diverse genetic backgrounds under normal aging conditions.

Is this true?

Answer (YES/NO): NO